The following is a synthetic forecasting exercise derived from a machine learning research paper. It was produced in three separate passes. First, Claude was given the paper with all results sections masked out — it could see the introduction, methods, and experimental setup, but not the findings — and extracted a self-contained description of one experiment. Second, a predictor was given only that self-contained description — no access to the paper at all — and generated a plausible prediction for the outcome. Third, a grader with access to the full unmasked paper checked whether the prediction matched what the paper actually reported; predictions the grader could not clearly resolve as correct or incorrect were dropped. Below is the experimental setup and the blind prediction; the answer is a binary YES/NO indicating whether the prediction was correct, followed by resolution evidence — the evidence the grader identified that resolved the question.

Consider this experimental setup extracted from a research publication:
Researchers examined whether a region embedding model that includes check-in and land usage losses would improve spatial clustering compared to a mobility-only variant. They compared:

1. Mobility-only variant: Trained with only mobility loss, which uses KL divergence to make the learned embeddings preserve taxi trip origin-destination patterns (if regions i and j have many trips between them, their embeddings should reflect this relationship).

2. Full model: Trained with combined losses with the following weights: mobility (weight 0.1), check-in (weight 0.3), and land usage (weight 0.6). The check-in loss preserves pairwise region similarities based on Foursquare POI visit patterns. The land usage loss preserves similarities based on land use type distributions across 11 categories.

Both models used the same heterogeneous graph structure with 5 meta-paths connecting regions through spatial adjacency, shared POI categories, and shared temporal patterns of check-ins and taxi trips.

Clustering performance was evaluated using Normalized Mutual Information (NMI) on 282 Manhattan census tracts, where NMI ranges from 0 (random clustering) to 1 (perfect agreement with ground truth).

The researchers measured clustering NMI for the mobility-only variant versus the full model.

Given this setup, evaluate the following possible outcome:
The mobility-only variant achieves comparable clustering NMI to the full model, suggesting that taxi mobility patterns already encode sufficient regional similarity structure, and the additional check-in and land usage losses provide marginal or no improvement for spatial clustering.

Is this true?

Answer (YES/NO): YES